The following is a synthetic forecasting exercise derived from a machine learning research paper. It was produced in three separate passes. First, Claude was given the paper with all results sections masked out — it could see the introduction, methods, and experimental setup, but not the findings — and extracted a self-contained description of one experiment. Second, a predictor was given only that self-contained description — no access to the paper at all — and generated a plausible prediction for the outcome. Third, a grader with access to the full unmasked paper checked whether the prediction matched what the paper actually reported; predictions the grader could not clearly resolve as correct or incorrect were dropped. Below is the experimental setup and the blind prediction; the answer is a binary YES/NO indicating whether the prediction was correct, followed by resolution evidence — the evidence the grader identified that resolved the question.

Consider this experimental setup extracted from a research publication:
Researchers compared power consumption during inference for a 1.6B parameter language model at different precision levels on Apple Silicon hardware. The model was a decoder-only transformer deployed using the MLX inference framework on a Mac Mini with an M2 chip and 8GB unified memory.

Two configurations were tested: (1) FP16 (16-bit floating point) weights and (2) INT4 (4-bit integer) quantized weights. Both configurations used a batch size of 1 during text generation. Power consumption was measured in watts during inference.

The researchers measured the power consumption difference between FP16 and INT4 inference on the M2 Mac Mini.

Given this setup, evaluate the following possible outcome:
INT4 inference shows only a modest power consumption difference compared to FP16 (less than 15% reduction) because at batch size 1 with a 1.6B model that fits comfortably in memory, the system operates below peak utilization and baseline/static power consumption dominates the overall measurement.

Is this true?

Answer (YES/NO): NO